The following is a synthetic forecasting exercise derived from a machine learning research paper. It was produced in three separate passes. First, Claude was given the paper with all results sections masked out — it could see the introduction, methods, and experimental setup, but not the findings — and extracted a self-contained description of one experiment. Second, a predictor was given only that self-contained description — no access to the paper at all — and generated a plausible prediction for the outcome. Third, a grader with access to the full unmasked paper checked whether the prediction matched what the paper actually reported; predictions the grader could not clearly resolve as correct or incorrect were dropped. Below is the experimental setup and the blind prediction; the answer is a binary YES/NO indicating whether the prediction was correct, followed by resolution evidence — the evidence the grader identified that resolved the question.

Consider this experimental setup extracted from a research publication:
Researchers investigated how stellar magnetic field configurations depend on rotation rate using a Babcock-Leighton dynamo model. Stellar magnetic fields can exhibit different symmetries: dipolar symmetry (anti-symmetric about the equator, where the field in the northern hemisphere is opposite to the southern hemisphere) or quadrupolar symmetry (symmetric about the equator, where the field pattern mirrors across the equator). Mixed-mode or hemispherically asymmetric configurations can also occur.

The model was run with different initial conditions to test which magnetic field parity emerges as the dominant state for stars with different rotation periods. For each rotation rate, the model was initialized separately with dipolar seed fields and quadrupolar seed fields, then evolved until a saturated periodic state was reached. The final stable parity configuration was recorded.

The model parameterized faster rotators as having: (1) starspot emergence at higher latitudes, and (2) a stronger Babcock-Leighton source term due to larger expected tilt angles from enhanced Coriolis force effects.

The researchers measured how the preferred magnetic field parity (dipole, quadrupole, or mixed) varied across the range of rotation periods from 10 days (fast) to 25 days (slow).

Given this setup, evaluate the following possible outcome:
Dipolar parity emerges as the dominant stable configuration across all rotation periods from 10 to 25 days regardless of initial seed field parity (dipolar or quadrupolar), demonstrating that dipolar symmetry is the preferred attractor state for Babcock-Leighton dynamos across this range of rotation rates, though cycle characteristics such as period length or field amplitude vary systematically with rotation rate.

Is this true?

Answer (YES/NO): NO